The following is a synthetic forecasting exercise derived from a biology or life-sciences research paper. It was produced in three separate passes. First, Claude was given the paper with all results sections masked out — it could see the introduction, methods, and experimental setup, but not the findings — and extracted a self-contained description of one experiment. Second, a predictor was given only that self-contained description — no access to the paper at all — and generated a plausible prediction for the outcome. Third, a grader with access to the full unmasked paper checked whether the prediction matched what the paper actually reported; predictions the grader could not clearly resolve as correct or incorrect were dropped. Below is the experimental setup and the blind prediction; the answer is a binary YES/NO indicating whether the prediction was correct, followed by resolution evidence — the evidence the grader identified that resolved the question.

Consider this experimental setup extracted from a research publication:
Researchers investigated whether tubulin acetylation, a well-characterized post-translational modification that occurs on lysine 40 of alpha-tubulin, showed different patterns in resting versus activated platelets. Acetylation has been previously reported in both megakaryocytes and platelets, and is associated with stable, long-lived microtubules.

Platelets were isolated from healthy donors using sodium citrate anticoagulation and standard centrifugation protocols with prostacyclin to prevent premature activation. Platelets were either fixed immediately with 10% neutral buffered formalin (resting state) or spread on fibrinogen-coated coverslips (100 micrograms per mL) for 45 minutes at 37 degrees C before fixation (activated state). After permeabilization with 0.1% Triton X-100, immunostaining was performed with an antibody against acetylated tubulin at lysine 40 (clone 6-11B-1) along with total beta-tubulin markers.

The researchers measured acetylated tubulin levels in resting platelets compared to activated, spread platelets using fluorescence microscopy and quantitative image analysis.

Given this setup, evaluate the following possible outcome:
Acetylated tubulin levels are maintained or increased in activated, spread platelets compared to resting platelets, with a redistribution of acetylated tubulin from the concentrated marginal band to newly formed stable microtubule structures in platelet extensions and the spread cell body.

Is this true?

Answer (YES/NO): NO